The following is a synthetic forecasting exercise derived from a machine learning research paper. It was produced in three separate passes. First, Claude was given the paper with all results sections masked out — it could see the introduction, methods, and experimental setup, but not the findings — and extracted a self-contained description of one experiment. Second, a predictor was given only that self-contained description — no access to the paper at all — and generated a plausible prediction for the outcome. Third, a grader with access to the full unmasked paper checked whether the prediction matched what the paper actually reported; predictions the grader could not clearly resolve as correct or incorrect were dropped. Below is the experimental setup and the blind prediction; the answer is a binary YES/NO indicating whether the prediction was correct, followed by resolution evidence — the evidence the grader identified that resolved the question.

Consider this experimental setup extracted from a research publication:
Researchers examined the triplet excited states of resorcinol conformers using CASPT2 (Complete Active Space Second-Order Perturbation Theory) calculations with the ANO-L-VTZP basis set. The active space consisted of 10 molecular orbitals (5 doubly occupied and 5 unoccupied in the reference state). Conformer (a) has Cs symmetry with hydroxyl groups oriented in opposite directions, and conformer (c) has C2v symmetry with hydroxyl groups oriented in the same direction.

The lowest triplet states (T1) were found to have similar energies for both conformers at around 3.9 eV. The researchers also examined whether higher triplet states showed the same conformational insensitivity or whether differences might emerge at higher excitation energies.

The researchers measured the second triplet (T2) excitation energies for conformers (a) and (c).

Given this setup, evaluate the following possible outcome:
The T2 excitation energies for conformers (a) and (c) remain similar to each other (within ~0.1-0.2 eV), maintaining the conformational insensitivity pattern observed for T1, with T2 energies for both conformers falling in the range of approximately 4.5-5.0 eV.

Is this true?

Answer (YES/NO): NO